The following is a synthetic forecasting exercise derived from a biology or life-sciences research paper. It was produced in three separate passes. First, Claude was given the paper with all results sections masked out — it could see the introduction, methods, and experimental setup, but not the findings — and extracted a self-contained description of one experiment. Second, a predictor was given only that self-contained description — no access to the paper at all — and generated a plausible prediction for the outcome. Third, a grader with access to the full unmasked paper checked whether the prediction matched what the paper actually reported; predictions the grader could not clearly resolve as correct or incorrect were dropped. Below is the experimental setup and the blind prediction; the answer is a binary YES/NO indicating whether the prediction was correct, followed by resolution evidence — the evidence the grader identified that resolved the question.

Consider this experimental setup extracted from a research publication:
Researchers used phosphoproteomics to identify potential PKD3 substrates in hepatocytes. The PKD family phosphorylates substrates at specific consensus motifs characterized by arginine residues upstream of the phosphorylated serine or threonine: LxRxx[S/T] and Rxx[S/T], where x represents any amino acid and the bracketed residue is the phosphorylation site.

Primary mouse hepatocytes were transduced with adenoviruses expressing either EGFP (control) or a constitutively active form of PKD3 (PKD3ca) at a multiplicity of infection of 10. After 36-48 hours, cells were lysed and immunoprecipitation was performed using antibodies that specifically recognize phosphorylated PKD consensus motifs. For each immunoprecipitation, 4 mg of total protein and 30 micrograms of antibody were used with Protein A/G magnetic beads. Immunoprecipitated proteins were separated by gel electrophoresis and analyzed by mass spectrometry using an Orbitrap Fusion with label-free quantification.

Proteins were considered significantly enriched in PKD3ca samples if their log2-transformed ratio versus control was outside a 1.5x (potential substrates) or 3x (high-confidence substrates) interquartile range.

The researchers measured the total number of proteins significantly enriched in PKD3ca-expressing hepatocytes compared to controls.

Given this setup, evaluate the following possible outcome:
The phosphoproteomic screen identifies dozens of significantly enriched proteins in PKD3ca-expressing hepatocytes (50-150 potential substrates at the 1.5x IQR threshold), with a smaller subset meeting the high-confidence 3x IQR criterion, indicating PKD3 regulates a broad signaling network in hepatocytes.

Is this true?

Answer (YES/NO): NO